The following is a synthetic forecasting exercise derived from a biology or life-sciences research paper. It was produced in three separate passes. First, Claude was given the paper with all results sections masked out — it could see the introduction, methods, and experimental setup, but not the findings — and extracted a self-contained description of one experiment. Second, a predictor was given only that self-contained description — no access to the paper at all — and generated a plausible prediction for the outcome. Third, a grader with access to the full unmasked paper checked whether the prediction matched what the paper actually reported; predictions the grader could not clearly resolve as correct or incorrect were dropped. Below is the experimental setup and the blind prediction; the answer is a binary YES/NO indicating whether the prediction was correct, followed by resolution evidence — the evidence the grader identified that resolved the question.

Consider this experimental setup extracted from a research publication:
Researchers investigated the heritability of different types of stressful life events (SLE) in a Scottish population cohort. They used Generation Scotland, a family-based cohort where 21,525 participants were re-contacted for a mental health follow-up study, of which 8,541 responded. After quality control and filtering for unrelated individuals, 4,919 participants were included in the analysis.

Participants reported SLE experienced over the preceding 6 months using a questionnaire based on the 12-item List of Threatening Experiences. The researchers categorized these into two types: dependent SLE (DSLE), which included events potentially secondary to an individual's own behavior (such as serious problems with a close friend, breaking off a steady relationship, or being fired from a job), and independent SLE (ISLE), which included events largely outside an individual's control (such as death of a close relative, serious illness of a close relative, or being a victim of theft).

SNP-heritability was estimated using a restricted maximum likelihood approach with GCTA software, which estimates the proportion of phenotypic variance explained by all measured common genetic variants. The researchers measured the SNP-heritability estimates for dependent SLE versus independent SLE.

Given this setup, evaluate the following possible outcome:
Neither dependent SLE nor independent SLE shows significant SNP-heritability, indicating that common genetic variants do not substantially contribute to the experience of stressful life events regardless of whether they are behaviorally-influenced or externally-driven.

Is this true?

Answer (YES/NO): NO